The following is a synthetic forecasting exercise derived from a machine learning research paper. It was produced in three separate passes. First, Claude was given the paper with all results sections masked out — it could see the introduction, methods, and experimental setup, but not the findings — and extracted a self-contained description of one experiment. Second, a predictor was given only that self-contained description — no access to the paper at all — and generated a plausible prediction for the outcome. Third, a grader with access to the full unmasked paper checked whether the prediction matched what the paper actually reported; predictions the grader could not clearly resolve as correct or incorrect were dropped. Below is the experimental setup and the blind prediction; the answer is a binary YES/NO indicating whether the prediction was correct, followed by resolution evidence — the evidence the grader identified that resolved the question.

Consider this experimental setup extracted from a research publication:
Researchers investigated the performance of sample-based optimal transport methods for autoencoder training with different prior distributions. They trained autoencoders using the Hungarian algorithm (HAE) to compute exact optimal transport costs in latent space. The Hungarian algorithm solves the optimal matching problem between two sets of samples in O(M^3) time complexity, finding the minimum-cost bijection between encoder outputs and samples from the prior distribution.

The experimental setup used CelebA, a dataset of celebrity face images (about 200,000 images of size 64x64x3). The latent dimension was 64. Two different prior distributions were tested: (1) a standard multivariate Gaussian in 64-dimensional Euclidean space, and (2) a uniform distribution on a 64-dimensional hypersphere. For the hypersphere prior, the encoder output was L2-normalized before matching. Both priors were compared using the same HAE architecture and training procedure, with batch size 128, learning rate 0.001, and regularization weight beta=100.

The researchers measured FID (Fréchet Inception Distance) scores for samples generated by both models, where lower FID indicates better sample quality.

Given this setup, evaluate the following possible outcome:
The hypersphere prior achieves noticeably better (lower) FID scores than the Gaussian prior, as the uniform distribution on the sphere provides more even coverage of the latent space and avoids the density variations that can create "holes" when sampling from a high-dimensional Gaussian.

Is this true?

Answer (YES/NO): YES